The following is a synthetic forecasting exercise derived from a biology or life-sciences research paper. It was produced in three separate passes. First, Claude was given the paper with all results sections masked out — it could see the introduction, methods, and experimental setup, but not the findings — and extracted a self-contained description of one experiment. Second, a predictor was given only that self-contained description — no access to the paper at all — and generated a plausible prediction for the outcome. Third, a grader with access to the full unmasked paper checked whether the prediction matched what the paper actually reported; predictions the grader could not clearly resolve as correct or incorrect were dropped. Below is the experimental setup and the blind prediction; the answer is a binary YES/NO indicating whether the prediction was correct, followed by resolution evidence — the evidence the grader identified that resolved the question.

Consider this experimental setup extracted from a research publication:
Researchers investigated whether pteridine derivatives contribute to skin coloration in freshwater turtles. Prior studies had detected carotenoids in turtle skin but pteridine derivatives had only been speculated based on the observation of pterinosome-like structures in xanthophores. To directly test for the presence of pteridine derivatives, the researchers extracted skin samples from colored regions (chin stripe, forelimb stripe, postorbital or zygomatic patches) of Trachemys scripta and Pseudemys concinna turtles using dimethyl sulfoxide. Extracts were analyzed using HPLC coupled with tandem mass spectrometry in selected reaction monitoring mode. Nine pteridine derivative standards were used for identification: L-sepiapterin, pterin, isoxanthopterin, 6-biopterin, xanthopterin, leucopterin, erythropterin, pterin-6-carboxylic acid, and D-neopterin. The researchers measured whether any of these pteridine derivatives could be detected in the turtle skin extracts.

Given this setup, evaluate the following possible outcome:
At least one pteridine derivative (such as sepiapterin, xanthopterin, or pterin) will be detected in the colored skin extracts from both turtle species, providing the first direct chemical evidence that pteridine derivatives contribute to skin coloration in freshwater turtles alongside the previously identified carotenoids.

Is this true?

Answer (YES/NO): YES